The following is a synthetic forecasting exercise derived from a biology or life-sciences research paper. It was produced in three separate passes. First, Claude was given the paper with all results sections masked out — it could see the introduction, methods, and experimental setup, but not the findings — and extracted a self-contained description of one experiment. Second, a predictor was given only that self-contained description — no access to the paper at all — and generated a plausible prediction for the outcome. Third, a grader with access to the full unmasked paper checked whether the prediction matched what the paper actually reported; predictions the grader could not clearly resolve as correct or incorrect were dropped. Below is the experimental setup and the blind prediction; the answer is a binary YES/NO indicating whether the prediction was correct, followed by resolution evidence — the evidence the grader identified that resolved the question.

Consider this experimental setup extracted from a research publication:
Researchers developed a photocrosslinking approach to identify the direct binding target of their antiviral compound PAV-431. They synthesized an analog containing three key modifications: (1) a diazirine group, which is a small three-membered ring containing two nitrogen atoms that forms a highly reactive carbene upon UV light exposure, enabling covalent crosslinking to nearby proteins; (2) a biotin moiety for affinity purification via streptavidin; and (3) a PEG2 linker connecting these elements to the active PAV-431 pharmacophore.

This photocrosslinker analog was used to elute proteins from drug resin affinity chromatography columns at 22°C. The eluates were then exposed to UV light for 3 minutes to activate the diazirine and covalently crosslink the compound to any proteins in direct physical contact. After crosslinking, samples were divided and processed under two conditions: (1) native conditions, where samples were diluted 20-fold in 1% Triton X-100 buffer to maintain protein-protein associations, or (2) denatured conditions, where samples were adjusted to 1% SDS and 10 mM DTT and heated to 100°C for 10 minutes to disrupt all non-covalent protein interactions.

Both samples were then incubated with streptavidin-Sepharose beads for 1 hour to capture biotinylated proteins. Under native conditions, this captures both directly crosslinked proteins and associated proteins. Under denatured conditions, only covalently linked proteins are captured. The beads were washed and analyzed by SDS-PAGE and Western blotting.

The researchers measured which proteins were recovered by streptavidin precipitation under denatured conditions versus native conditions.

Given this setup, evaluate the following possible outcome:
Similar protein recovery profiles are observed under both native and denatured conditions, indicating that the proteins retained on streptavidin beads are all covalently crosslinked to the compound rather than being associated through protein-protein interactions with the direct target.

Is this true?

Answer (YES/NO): NO